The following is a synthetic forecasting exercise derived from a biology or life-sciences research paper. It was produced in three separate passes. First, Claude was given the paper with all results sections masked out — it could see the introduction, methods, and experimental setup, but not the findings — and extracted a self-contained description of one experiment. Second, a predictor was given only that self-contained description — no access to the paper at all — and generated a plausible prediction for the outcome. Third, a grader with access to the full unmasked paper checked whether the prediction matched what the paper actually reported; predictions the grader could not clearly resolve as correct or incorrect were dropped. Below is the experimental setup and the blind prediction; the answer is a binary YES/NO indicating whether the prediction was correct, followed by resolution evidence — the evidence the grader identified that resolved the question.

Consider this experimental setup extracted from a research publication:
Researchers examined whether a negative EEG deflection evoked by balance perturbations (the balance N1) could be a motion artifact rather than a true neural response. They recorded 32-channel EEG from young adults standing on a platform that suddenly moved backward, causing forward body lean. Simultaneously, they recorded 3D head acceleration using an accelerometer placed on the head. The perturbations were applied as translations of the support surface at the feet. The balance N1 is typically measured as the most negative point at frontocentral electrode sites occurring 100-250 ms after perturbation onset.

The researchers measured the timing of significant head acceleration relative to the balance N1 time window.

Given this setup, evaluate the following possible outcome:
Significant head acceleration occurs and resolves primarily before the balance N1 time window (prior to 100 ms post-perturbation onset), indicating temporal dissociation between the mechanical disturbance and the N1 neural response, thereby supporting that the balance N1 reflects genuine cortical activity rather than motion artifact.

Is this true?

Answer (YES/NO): NO